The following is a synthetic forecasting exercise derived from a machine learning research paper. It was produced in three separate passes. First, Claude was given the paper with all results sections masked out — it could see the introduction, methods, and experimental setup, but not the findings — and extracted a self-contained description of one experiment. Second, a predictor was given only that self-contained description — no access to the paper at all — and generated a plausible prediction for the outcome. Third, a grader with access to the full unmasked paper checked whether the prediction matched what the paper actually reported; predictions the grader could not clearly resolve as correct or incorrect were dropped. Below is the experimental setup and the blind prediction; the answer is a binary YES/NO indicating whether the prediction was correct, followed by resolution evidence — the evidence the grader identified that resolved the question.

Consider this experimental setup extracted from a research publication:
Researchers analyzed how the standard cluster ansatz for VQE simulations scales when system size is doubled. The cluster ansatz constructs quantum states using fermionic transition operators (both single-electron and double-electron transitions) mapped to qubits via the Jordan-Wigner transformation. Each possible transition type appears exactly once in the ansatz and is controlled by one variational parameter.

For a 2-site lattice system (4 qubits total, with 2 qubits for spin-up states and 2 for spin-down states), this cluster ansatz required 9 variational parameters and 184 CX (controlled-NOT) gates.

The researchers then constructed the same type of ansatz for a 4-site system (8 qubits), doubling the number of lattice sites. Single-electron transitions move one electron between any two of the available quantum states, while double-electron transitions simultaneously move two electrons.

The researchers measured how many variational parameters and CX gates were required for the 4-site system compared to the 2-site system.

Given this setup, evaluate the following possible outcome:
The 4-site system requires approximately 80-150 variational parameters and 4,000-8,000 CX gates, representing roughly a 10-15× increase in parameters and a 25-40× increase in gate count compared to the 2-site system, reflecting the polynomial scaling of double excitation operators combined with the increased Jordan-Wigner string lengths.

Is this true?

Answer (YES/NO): NO